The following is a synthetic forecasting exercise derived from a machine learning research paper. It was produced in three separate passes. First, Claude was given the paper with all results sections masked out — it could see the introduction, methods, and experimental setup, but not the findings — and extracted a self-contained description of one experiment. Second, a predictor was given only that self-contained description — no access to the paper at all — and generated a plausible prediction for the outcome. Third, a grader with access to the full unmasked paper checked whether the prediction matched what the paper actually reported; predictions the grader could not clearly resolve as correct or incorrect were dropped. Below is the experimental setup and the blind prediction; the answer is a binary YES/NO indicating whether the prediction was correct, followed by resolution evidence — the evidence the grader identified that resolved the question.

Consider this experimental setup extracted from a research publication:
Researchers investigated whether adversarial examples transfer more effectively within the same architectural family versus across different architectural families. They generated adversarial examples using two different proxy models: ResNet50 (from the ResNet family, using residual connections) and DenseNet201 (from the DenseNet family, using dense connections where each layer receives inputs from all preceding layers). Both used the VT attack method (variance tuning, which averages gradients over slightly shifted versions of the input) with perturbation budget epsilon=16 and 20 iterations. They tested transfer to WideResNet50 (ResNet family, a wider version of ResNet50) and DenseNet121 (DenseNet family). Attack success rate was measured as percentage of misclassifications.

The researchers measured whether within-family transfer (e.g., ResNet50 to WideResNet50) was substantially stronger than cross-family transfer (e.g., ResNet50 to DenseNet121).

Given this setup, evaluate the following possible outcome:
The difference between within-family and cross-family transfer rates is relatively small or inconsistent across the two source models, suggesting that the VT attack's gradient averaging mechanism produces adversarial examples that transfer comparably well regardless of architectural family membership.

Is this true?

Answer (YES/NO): NO